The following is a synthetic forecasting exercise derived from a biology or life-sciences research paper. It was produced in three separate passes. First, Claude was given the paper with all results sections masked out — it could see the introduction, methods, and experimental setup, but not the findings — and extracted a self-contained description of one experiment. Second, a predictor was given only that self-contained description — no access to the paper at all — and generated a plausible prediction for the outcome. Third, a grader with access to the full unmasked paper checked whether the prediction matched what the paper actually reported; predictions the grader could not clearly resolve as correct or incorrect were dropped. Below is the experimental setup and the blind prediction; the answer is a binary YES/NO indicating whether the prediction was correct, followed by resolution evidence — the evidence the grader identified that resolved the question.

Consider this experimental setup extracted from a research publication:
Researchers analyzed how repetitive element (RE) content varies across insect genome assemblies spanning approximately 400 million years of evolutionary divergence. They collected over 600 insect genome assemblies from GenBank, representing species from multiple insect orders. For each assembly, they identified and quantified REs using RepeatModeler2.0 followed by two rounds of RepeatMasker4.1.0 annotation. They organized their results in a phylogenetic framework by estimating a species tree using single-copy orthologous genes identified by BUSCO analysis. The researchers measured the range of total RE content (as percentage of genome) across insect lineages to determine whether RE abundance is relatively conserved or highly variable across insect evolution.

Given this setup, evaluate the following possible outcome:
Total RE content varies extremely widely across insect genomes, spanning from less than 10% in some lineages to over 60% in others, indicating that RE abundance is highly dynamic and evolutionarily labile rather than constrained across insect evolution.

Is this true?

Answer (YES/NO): YES